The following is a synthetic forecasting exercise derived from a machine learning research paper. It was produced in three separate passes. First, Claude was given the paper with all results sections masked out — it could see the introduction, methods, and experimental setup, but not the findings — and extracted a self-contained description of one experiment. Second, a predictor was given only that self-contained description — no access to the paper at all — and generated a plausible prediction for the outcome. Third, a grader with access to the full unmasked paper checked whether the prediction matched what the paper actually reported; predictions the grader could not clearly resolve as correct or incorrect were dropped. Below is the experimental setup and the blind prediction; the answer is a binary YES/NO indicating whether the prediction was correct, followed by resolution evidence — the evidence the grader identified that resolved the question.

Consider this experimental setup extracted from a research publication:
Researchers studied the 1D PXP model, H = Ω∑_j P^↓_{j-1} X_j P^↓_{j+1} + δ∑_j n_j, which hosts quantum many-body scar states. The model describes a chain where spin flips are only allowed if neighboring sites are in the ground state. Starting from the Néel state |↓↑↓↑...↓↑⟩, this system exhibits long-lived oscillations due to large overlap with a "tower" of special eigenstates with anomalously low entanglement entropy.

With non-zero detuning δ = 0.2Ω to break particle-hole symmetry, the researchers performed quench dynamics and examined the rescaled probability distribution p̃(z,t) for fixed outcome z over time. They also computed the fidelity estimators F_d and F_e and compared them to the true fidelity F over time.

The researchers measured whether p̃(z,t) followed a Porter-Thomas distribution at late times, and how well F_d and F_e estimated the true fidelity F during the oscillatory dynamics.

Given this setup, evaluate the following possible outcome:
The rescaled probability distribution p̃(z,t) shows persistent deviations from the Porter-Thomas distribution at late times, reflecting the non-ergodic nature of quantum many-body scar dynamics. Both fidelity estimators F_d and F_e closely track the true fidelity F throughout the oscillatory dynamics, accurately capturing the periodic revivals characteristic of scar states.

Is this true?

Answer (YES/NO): NO